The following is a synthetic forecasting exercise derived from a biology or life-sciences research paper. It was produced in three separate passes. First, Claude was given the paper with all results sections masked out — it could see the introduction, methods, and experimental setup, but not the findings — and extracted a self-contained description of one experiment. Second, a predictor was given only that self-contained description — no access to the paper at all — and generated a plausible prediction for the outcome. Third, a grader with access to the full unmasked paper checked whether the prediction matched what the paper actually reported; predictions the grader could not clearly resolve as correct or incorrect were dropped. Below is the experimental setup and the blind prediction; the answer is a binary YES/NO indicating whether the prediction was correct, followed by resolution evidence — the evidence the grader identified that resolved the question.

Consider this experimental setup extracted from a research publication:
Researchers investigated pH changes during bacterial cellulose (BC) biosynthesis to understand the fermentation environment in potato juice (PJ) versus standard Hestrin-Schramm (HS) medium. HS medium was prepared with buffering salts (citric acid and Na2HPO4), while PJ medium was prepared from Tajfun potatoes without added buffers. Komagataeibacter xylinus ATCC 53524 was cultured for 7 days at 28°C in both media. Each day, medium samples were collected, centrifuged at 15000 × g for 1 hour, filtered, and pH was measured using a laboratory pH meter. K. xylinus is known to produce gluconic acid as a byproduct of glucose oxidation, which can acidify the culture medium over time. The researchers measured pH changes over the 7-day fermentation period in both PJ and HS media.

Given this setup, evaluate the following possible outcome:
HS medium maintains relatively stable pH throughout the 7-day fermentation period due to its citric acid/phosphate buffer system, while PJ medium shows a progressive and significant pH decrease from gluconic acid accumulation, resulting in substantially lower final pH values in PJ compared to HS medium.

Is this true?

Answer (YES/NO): NO